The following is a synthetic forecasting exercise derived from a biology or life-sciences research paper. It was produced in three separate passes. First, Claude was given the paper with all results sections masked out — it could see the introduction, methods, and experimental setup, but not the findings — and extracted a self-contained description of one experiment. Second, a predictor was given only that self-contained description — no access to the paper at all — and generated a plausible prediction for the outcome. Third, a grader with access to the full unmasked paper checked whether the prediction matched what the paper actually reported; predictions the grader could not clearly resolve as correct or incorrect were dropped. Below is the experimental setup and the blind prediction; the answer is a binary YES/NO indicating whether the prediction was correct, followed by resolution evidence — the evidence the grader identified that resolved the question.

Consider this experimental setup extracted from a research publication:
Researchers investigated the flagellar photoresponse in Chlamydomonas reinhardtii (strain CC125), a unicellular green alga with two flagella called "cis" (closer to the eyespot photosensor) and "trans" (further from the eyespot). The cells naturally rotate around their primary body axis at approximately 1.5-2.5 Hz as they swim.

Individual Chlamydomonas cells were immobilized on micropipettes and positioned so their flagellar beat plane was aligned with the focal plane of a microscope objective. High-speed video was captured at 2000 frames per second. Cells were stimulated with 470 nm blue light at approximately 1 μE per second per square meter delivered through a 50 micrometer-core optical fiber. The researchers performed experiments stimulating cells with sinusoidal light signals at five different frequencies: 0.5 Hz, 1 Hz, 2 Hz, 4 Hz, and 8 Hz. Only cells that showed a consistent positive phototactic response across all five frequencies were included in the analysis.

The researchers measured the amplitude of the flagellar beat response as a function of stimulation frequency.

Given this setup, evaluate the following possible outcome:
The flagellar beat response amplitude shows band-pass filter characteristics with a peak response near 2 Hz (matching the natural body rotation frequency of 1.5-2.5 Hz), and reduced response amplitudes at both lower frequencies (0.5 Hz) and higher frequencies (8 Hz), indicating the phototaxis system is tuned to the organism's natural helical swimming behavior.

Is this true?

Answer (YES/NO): YES